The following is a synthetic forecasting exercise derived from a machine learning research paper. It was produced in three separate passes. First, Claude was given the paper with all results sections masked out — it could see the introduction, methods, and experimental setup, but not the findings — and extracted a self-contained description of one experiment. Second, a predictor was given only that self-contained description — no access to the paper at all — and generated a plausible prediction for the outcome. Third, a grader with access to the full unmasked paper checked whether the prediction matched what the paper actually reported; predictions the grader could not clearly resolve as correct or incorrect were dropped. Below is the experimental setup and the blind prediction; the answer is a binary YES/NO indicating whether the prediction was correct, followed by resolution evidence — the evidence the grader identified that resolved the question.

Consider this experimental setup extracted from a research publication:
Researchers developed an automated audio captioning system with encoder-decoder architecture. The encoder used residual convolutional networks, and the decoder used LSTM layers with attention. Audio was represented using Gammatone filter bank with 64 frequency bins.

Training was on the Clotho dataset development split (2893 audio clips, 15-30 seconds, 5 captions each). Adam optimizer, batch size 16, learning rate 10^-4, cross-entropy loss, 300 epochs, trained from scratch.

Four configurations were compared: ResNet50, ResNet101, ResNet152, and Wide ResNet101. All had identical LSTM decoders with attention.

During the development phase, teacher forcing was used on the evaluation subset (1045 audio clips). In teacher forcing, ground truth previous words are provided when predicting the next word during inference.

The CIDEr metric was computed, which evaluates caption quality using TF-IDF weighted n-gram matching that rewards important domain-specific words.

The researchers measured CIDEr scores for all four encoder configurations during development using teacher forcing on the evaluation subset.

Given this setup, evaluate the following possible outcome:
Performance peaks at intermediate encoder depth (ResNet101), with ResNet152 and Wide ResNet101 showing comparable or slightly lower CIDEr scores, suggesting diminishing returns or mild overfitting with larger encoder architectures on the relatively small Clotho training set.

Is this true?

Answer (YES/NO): YES